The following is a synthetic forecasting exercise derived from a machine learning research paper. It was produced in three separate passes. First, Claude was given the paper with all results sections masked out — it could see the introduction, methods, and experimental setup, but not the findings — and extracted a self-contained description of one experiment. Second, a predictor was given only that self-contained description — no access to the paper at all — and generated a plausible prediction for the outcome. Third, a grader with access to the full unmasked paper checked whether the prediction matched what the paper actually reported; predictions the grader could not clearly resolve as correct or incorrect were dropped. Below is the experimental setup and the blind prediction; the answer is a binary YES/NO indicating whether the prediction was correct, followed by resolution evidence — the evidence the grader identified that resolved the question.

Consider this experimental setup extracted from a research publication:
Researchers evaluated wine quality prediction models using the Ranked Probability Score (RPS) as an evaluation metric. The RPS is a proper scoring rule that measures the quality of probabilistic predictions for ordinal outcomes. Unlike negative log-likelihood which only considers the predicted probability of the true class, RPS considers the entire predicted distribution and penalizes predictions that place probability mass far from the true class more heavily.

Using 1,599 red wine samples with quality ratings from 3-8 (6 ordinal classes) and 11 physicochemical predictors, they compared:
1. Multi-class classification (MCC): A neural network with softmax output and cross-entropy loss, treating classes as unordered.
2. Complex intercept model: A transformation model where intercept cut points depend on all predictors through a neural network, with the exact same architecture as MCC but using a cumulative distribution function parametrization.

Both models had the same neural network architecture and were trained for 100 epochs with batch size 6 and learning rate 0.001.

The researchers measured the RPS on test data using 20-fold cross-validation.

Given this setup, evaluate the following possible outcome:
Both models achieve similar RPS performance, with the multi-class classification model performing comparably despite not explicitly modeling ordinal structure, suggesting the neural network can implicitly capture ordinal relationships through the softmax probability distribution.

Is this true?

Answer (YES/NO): YES